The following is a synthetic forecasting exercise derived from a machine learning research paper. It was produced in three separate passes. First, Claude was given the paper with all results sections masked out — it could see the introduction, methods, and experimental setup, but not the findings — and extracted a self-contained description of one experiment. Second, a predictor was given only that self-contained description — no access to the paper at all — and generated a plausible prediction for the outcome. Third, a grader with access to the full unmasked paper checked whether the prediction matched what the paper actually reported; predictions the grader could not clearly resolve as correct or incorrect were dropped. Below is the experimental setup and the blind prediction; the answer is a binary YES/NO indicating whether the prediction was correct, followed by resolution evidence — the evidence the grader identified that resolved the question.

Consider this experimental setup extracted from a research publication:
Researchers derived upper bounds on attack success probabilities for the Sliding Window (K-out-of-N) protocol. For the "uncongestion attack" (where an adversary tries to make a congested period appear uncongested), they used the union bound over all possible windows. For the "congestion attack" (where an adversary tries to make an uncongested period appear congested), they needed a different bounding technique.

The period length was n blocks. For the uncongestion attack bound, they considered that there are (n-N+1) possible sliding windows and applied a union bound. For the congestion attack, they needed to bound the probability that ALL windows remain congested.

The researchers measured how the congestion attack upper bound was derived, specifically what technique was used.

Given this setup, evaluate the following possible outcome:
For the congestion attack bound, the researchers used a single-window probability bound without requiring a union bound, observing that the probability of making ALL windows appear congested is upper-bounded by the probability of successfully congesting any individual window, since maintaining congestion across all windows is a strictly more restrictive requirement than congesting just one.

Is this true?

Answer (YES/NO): NO